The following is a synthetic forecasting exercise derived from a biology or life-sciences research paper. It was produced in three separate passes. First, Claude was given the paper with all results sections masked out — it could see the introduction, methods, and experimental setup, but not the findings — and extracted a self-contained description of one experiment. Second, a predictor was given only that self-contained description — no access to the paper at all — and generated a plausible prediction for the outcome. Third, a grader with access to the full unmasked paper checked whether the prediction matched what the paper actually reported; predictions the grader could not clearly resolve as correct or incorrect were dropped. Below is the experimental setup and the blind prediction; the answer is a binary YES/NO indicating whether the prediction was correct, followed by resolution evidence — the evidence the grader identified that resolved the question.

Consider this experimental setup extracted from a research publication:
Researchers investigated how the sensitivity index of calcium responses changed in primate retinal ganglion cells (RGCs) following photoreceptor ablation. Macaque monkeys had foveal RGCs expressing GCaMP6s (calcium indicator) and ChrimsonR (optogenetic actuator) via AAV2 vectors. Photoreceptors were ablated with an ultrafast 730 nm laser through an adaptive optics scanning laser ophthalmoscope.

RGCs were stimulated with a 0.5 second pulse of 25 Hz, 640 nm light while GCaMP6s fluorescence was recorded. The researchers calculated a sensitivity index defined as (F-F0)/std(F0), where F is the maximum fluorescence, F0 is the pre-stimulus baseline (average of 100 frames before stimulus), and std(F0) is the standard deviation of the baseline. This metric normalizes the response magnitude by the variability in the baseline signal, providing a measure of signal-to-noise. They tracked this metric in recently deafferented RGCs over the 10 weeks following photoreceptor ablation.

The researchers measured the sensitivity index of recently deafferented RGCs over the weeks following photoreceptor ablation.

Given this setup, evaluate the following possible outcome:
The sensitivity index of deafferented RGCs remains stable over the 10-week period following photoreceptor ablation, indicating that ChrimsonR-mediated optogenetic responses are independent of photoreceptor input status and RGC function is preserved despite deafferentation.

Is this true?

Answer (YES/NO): YES